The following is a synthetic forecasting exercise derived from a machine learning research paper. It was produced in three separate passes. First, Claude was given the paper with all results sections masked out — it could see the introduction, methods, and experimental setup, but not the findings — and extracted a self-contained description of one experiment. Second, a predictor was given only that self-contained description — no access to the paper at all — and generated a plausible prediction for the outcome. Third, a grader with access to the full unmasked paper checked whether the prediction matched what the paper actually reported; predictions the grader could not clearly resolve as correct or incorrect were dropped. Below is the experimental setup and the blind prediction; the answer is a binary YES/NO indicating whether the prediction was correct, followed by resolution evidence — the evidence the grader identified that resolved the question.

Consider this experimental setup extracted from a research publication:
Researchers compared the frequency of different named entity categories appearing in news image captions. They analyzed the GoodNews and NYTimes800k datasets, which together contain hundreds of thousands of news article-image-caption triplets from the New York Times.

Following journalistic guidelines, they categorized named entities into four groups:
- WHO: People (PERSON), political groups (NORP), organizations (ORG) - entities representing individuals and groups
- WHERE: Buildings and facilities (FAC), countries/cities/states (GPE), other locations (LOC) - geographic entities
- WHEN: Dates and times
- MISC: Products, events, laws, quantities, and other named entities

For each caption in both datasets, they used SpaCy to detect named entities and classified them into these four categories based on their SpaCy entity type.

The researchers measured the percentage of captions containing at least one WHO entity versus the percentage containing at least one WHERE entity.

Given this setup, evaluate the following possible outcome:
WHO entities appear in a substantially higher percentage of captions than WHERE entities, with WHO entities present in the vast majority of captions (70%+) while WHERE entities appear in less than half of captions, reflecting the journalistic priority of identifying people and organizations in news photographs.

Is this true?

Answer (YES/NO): NO